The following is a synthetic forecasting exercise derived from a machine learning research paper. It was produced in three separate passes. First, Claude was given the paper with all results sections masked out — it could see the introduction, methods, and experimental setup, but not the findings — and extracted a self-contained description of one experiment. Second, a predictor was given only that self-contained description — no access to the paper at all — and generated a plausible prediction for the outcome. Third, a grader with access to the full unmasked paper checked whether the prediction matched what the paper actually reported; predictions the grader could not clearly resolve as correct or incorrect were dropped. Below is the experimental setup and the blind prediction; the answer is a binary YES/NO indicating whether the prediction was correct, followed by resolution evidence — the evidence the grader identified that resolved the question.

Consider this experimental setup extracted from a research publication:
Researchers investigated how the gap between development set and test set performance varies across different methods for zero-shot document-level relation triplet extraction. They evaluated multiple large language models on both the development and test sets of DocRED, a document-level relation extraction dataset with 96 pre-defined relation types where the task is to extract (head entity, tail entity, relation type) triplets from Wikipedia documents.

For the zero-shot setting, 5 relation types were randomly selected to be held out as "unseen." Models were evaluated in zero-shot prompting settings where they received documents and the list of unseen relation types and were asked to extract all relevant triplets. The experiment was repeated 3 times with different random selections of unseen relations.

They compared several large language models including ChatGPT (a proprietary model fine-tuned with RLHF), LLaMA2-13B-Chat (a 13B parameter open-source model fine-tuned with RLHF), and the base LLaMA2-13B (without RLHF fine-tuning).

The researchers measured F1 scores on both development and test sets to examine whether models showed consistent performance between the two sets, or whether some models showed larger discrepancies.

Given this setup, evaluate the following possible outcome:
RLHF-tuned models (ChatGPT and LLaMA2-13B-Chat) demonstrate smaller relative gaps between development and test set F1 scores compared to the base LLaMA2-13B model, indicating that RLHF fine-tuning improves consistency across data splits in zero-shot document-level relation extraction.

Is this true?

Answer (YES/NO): NO